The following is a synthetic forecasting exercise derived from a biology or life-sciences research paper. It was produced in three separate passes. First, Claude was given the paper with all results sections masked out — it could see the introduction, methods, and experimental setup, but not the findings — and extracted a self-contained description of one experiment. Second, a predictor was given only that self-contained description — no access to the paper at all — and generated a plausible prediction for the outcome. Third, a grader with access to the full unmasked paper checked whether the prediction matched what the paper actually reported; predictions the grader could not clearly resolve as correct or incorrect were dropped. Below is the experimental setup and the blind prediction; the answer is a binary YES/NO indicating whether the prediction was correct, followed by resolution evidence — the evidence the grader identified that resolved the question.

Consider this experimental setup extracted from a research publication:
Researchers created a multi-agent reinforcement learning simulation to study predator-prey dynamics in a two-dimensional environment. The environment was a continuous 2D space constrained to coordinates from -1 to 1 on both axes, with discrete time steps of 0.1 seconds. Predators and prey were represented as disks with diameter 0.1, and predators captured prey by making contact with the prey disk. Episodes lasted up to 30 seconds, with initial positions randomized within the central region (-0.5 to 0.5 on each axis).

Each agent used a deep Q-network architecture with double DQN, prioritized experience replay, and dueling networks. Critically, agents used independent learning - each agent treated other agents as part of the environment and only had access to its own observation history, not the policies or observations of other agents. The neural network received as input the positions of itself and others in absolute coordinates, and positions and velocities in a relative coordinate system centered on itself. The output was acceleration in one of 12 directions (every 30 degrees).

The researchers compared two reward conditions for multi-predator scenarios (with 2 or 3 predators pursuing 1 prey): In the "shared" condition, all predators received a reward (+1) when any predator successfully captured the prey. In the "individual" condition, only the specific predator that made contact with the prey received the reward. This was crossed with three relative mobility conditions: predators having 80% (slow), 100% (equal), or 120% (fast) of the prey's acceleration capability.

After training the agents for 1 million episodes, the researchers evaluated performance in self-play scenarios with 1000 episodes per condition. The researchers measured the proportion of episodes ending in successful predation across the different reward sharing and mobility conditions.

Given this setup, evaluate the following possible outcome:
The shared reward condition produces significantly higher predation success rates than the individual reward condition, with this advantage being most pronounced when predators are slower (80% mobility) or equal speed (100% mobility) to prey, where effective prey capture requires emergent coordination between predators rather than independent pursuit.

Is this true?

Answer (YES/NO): NO